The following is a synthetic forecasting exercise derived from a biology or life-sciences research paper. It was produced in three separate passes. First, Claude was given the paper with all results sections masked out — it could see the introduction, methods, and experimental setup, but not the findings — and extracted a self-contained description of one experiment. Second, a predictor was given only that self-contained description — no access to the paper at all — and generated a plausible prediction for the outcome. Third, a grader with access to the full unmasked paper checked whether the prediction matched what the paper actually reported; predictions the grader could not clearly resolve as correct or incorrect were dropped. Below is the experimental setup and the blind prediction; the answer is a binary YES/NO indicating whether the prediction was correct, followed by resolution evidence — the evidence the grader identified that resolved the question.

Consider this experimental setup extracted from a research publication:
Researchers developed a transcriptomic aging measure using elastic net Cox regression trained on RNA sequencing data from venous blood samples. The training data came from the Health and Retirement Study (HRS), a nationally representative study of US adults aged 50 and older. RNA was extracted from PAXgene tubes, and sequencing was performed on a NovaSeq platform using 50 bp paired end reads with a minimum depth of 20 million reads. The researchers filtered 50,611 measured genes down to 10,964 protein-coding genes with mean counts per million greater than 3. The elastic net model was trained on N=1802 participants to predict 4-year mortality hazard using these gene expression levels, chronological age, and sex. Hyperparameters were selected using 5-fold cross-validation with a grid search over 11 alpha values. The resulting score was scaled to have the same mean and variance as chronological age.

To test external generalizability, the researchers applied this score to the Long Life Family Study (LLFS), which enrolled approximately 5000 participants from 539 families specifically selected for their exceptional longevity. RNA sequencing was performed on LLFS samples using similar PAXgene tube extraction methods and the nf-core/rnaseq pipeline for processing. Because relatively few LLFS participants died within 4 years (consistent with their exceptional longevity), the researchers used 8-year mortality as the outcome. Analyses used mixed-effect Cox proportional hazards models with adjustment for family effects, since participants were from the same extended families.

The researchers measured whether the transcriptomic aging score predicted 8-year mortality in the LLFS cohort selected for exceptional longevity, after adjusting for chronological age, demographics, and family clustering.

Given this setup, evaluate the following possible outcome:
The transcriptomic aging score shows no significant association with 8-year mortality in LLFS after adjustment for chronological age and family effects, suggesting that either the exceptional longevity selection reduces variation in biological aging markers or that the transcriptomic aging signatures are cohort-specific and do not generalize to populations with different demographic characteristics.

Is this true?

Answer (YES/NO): NO